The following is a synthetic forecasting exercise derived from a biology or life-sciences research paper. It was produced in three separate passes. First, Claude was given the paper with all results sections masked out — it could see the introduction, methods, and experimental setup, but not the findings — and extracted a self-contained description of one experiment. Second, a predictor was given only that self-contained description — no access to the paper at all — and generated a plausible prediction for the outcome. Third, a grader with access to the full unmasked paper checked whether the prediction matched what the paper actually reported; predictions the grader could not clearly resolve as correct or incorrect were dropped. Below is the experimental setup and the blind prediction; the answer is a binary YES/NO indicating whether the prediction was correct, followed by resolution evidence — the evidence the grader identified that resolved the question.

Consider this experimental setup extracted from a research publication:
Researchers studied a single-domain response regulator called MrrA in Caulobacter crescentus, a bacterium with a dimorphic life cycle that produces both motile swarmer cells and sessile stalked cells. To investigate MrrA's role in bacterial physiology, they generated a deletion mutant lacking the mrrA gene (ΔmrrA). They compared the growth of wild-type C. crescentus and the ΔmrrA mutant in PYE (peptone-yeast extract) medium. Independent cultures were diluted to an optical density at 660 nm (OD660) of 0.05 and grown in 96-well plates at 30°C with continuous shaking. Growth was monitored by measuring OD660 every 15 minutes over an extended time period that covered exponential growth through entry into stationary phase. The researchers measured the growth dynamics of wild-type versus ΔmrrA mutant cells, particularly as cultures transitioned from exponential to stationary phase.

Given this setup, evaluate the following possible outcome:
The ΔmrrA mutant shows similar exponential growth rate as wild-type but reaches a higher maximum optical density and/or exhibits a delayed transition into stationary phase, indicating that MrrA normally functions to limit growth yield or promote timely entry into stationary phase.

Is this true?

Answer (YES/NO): NO